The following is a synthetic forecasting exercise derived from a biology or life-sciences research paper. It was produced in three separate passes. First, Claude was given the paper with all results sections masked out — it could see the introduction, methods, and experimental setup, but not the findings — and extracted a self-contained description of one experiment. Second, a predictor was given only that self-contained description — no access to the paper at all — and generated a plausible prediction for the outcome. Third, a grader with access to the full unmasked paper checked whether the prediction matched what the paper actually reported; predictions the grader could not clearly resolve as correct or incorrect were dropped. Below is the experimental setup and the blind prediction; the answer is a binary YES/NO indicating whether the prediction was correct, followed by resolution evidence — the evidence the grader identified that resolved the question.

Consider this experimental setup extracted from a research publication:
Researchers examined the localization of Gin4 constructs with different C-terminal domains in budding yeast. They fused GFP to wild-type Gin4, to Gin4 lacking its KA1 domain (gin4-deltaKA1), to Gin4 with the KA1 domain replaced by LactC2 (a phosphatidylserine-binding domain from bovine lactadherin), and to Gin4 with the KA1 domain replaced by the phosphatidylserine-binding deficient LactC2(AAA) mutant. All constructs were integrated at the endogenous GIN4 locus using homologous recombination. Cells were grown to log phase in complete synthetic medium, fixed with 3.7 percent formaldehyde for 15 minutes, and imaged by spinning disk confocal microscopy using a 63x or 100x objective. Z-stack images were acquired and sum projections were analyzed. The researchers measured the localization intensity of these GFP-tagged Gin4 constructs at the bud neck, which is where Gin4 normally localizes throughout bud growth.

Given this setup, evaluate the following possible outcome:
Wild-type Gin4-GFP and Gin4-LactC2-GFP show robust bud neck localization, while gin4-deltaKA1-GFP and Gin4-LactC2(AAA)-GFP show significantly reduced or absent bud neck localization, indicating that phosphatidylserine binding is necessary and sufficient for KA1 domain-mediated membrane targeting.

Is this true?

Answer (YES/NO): NO